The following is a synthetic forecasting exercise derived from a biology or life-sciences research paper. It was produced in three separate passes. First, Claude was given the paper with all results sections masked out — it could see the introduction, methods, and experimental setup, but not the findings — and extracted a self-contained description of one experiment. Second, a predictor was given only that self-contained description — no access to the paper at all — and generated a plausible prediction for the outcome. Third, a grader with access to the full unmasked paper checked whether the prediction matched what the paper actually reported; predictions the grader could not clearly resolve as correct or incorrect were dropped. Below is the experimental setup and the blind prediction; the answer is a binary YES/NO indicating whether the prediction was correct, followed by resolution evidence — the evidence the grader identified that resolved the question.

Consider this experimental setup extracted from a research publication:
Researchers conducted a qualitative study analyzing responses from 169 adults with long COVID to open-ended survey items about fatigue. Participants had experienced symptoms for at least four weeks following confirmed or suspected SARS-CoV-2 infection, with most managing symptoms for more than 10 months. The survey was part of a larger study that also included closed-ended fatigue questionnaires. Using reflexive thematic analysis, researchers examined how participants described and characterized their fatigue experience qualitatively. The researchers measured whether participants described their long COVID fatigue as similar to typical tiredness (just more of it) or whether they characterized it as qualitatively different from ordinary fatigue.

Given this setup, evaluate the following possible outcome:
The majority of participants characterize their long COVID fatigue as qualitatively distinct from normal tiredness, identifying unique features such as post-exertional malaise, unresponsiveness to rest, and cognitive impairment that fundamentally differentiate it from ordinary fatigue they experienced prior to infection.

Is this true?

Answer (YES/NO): YES